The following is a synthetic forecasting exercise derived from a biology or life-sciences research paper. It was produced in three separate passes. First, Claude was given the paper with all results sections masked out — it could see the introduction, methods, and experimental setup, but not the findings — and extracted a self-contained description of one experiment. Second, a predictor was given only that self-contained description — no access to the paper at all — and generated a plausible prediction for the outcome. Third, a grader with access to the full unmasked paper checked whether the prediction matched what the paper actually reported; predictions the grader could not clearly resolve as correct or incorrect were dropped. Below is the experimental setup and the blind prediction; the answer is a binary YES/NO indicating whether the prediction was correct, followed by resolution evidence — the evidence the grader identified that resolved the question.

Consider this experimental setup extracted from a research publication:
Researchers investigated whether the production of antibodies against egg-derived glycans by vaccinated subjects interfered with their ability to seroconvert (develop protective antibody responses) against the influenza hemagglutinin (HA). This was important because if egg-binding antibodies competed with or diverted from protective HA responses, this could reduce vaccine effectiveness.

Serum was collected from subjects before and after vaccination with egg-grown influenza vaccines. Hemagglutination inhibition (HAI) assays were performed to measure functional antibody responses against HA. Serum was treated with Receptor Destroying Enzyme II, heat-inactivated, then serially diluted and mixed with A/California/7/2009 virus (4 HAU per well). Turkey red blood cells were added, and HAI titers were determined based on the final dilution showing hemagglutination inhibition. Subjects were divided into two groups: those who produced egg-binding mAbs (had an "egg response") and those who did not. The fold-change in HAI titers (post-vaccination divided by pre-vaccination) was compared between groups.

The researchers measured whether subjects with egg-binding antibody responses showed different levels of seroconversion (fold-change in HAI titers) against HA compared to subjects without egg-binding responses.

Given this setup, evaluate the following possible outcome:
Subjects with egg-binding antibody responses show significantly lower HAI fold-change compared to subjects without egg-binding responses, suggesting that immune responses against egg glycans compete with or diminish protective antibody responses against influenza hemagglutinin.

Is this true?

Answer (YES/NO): NO